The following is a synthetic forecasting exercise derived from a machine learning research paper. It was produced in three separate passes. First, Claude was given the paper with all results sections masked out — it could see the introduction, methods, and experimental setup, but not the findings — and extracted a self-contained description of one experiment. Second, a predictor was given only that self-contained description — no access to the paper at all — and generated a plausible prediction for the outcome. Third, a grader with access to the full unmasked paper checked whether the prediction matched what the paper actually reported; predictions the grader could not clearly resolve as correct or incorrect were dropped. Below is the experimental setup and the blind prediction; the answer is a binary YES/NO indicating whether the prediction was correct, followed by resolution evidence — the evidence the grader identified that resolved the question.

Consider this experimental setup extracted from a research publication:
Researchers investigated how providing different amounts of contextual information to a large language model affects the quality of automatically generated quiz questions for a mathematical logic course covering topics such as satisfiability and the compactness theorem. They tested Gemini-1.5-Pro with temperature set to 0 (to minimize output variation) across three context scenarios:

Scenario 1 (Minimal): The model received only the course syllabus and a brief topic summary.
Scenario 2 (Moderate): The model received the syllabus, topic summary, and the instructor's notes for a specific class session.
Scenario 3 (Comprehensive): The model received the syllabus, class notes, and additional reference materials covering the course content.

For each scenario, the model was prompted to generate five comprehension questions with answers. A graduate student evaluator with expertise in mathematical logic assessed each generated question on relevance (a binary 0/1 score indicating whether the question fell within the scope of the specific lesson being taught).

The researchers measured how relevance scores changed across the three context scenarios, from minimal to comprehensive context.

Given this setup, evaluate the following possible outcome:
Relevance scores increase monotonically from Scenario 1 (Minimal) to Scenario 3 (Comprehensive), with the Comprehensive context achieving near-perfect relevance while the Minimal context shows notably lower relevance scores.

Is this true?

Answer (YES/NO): NO